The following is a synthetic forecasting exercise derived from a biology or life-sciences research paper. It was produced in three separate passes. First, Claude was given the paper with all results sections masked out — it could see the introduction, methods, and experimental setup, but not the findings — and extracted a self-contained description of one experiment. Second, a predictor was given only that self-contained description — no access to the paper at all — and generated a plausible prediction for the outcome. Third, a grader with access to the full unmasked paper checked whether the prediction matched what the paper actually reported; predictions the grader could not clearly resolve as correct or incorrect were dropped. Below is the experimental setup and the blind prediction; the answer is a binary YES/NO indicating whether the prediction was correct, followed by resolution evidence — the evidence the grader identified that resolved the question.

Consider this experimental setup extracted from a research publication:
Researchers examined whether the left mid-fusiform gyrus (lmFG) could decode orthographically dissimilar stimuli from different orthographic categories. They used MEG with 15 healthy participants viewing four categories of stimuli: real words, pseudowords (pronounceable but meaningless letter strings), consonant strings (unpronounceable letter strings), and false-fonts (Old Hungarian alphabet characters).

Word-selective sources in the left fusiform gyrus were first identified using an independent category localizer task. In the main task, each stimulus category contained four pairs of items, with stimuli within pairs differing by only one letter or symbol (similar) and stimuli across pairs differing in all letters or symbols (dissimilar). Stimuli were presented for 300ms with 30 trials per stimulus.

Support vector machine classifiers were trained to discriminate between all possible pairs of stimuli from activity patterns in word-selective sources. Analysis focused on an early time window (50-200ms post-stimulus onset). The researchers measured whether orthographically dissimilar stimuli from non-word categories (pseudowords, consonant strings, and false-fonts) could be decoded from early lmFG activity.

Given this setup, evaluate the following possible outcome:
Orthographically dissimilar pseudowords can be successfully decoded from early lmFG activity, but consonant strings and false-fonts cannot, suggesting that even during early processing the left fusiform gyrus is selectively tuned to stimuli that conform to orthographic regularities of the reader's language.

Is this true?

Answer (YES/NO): NO